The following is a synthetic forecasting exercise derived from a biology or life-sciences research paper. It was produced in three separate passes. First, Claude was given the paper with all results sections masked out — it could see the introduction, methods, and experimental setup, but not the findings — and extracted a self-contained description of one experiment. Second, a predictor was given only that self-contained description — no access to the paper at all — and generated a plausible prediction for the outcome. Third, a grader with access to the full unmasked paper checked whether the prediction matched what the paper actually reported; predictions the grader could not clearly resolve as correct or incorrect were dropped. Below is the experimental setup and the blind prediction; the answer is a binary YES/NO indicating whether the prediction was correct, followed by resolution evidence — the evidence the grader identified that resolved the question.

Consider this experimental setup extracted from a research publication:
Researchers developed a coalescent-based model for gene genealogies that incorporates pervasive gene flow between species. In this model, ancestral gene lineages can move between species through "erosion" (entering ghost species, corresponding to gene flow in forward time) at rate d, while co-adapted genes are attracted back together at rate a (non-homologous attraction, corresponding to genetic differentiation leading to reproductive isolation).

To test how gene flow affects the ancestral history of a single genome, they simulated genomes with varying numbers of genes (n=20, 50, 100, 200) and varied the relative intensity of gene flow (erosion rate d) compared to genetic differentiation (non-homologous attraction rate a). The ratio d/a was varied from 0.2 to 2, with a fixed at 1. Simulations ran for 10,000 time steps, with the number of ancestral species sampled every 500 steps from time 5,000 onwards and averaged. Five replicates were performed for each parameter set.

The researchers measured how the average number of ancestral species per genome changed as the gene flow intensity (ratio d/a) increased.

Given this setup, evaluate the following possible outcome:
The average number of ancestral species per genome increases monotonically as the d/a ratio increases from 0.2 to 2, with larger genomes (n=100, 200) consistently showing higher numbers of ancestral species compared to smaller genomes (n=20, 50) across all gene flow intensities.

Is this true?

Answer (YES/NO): YES